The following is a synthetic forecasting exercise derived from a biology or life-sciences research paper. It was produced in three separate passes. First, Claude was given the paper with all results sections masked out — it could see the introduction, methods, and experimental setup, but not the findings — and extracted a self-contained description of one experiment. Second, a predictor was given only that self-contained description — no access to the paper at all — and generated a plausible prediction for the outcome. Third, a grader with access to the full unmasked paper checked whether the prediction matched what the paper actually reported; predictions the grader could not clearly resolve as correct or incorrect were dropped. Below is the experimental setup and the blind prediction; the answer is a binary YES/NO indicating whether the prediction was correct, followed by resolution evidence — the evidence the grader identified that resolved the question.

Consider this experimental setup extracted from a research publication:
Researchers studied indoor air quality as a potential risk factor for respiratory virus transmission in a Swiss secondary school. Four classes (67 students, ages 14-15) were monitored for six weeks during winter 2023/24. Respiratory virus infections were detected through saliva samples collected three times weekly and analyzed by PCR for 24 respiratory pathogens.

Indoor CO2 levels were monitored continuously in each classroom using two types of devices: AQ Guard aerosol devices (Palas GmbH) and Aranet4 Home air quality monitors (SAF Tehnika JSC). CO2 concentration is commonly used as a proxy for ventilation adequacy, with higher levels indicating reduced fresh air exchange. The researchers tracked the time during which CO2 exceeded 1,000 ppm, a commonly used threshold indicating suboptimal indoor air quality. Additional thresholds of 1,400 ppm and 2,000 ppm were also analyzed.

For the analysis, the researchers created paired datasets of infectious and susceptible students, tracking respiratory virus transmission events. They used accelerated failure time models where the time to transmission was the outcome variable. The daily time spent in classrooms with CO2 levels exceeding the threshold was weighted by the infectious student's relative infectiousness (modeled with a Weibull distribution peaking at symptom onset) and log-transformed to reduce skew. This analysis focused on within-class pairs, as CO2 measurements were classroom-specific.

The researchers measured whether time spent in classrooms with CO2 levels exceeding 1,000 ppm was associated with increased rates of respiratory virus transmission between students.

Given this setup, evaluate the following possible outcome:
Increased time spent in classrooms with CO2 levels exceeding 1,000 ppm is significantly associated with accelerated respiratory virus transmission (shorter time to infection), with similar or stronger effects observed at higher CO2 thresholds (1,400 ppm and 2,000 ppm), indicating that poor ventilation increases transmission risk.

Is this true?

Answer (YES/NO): YES